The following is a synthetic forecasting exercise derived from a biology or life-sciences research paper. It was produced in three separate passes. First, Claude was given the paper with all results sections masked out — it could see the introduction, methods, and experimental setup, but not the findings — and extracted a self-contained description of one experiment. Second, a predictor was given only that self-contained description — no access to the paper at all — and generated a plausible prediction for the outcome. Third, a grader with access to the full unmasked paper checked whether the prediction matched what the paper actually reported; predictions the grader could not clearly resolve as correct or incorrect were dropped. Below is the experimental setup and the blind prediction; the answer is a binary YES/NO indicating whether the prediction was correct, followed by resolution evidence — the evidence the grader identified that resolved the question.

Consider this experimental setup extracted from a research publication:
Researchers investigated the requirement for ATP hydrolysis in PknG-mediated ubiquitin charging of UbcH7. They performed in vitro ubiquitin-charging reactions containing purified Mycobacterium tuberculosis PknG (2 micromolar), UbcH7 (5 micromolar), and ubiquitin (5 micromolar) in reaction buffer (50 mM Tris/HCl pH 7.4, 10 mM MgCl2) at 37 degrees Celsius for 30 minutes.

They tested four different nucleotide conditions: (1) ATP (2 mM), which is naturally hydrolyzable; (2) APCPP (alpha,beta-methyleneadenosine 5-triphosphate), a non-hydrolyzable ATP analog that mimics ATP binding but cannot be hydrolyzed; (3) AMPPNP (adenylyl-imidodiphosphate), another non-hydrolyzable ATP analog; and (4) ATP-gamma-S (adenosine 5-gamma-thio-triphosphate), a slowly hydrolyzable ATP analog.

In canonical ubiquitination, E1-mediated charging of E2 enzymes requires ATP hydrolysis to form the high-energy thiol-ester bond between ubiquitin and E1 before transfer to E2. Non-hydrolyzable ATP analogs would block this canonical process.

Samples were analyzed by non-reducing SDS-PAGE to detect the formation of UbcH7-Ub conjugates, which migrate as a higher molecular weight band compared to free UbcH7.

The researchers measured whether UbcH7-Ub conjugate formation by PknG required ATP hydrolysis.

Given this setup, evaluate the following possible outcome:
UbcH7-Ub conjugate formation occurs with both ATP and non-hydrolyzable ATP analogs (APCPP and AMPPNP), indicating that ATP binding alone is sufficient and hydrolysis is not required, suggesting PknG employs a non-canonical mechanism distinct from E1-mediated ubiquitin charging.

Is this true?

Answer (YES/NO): NO